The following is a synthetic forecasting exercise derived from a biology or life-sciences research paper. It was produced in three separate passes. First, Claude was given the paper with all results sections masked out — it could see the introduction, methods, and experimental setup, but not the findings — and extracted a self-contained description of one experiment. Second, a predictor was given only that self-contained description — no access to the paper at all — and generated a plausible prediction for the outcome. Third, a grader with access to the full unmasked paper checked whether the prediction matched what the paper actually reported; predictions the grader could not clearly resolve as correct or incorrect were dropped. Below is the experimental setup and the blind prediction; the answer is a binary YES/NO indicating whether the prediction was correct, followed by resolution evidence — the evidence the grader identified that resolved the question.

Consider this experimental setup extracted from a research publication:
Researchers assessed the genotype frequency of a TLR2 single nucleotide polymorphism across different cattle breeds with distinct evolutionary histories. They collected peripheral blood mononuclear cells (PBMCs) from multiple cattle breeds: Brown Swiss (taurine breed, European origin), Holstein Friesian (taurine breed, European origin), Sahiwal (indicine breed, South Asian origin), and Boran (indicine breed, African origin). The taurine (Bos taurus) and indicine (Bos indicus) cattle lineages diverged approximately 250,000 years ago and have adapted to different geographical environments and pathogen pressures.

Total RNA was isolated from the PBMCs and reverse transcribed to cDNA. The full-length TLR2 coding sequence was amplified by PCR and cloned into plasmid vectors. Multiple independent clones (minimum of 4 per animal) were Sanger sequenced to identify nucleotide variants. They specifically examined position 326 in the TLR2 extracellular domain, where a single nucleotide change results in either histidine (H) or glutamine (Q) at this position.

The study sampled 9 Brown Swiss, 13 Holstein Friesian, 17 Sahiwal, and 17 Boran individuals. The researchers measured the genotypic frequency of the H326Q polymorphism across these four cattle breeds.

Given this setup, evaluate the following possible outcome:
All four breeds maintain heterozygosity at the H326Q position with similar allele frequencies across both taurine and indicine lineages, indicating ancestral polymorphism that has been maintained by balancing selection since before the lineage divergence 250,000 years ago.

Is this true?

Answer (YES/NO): NO